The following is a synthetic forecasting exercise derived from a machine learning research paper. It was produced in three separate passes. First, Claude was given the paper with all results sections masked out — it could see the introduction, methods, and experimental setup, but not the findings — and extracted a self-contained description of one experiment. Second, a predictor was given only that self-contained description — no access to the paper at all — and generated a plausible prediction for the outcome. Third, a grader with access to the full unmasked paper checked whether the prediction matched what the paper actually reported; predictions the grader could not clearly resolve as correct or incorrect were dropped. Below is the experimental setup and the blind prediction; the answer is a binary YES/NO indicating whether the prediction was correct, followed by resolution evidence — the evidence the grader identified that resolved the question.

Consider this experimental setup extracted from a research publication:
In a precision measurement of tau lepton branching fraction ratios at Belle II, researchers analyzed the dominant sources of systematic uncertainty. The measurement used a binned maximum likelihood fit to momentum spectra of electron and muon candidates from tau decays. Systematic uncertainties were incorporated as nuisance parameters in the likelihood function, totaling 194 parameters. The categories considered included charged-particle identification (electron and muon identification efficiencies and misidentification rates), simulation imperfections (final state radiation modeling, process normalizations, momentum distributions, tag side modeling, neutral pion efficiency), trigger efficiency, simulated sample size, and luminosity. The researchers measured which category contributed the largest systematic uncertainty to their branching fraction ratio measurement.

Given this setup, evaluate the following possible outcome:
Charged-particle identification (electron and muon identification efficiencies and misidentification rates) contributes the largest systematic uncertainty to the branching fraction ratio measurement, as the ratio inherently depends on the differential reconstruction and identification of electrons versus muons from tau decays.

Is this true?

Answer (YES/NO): YES